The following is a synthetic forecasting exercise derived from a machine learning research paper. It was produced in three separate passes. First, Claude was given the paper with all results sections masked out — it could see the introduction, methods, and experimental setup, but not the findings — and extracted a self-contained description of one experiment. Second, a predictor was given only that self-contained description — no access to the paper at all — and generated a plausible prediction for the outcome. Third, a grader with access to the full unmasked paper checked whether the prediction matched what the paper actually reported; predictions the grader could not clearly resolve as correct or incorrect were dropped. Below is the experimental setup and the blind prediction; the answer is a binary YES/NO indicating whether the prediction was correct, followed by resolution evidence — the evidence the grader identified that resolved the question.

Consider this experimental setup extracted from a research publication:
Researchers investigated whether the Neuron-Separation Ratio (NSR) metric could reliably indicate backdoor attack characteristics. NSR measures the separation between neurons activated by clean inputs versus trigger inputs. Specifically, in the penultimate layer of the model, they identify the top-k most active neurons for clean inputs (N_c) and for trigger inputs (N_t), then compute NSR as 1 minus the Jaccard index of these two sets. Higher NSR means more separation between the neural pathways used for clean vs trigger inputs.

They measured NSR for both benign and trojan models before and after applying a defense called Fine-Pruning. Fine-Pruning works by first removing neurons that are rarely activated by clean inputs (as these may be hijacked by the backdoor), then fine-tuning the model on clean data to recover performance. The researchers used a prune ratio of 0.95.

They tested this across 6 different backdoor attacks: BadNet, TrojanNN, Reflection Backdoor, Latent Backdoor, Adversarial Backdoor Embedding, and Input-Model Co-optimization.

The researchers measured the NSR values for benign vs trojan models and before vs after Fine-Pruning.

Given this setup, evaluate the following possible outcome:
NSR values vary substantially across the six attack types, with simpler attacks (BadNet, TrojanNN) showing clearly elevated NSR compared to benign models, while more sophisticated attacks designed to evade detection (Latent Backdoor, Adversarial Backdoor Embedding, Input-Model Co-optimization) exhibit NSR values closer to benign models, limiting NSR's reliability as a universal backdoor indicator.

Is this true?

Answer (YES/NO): NO